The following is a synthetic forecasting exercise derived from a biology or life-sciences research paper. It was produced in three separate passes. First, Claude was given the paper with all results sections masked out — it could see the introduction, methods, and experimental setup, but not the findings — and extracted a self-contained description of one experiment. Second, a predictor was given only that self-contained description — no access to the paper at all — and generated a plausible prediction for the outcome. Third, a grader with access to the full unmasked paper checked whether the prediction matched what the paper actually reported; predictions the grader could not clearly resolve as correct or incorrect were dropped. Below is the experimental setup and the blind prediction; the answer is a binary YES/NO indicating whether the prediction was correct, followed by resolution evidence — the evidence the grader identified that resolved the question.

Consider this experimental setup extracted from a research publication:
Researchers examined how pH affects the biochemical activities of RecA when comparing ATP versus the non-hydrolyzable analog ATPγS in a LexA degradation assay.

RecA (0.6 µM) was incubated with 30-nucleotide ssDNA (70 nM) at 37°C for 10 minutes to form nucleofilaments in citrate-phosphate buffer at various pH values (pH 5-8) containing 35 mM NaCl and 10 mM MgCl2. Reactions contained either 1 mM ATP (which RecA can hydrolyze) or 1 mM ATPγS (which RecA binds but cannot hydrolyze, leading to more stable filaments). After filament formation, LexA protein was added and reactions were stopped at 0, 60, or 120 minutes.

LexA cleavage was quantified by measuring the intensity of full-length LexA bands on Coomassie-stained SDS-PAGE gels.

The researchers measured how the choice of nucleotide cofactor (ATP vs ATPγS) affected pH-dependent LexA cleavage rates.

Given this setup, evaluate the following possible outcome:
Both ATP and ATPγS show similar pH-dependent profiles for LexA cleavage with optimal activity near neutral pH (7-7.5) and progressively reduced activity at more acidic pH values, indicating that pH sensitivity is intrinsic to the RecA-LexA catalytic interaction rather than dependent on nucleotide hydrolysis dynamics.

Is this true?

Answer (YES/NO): NO